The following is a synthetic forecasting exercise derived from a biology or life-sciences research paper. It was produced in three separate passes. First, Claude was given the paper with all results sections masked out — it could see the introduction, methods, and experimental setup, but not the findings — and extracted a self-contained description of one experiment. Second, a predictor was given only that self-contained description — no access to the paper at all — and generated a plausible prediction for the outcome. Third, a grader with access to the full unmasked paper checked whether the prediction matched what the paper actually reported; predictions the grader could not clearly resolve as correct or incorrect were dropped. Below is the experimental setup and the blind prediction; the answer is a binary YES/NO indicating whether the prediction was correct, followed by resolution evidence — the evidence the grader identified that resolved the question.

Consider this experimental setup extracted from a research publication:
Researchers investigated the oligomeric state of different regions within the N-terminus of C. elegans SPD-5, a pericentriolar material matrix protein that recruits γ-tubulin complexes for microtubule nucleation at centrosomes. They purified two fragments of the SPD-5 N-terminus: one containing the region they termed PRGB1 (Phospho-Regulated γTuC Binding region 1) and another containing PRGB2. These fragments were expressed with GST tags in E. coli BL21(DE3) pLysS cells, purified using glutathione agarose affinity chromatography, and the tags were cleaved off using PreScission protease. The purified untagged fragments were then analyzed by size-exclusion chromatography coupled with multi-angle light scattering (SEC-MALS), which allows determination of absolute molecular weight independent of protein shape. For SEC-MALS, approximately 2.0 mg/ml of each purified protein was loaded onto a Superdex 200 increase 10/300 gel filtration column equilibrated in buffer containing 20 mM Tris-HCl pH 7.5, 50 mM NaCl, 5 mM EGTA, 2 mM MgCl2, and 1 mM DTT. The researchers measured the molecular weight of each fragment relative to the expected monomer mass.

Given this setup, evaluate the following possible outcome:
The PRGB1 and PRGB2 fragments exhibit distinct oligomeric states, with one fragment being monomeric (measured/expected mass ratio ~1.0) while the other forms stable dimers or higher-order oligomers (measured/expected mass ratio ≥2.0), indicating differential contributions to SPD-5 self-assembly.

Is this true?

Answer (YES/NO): YES